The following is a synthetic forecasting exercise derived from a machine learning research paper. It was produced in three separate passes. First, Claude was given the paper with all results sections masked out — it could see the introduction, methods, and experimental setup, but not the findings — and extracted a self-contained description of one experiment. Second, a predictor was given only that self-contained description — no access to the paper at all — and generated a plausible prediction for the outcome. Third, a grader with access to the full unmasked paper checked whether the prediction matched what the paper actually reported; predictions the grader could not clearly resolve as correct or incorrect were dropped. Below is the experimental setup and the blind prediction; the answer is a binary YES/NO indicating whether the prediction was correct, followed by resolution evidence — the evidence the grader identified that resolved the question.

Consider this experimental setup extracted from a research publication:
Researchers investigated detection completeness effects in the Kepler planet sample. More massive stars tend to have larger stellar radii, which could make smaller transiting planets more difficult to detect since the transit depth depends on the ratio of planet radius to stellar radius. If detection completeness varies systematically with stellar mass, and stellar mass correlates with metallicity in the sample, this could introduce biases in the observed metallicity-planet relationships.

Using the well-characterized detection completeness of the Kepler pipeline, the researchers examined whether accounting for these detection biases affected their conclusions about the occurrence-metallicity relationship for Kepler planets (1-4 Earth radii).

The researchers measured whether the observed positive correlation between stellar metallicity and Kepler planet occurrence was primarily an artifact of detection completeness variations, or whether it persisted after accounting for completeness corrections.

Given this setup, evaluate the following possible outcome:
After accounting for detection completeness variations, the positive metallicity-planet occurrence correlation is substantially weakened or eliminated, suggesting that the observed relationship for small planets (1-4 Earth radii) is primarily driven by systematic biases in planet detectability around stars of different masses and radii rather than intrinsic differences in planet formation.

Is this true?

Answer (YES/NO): NO